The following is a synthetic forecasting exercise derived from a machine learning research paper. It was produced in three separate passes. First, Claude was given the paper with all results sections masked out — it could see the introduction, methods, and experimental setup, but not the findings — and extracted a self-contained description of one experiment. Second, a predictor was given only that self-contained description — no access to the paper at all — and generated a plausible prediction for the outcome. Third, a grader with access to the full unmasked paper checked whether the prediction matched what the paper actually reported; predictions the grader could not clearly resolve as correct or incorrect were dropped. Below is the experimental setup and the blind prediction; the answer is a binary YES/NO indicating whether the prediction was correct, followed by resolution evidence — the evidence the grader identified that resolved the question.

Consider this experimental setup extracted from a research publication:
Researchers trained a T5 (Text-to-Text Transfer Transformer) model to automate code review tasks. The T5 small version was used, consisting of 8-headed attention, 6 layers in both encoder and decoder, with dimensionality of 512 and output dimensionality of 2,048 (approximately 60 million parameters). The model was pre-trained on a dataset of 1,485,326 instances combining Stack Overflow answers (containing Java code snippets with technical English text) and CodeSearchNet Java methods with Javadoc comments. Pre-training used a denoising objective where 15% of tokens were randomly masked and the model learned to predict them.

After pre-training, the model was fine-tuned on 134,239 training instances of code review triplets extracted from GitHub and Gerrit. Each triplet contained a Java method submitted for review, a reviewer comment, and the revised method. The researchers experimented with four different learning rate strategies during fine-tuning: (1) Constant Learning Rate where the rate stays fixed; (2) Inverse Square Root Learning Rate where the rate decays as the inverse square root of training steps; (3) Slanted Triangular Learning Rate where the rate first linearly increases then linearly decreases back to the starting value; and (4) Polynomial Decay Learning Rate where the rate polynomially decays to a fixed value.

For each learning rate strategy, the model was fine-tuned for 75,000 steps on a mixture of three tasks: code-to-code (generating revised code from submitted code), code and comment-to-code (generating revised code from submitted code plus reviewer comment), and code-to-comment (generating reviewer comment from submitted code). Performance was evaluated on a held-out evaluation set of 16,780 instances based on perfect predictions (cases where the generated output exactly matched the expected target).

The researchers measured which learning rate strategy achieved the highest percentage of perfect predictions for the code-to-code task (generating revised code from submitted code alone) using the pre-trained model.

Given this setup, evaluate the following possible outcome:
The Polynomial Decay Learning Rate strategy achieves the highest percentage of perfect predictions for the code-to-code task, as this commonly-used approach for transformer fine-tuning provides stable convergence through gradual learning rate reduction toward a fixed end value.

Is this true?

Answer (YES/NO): NO